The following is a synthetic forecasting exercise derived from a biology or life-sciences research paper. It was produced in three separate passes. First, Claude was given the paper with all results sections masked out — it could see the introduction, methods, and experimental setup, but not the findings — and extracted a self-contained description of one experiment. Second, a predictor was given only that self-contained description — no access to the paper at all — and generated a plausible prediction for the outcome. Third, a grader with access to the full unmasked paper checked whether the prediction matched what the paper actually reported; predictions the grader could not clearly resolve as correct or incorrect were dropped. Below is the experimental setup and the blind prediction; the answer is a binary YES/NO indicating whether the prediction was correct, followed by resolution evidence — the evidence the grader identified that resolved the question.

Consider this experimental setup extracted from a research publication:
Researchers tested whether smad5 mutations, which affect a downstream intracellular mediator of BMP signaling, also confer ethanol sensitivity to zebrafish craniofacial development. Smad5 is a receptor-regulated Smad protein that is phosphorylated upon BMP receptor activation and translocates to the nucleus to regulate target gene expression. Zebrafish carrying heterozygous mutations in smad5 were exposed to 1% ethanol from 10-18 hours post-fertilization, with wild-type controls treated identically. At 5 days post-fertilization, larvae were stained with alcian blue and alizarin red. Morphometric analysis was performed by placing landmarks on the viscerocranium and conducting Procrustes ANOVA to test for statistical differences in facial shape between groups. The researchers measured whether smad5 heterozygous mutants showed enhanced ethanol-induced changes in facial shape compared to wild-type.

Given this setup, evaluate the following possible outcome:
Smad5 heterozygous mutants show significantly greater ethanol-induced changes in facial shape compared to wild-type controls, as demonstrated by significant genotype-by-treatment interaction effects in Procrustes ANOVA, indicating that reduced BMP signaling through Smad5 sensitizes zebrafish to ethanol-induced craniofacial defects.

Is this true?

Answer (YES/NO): NO